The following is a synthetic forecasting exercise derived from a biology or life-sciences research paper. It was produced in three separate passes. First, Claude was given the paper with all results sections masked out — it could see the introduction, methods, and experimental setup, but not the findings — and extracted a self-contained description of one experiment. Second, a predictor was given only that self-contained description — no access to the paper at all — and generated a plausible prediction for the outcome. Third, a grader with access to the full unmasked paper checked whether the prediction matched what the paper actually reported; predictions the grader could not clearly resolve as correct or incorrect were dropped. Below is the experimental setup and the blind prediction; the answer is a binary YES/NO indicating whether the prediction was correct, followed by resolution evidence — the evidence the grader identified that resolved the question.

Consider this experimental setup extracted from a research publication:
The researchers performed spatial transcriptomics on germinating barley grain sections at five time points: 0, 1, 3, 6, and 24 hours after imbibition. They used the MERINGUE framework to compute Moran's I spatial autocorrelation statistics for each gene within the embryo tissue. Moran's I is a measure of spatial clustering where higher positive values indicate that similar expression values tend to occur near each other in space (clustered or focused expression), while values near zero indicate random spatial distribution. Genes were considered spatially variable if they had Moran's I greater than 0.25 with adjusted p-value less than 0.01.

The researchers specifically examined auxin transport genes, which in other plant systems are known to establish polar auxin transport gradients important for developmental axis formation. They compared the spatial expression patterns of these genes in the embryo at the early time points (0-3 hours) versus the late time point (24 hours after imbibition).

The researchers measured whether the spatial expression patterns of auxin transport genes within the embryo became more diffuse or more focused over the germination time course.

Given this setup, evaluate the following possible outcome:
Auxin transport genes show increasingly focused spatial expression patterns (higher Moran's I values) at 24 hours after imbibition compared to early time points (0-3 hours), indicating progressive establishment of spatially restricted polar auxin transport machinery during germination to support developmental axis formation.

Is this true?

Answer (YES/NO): YES